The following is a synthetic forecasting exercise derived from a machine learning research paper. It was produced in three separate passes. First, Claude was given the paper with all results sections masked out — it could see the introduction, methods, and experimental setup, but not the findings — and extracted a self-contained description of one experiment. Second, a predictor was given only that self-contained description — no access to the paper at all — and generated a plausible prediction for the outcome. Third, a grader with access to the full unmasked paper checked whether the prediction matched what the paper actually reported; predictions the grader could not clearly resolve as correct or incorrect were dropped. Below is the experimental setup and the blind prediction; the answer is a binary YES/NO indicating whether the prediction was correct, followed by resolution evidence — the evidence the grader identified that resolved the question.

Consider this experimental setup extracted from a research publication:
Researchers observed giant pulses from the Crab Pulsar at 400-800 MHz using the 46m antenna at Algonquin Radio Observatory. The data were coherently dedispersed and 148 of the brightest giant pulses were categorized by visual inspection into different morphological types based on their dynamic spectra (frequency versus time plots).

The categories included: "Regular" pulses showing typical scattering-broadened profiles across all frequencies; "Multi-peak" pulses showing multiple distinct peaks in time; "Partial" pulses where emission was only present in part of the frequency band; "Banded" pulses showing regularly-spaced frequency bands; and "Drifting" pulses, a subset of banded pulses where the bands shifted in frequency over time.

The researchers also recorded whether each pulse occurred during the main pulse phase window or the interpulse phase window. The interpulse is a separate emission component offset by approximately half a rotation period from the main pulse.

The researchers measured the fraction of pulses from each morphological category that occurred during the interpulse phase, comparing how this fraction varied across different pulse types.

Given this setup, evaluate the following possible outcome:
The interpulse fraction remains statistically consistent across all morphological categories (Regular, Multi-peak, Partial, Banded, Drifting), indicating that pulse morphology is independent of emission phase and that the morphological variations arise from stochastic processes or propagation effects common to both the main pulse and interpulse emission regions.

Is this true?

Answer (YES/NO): NO